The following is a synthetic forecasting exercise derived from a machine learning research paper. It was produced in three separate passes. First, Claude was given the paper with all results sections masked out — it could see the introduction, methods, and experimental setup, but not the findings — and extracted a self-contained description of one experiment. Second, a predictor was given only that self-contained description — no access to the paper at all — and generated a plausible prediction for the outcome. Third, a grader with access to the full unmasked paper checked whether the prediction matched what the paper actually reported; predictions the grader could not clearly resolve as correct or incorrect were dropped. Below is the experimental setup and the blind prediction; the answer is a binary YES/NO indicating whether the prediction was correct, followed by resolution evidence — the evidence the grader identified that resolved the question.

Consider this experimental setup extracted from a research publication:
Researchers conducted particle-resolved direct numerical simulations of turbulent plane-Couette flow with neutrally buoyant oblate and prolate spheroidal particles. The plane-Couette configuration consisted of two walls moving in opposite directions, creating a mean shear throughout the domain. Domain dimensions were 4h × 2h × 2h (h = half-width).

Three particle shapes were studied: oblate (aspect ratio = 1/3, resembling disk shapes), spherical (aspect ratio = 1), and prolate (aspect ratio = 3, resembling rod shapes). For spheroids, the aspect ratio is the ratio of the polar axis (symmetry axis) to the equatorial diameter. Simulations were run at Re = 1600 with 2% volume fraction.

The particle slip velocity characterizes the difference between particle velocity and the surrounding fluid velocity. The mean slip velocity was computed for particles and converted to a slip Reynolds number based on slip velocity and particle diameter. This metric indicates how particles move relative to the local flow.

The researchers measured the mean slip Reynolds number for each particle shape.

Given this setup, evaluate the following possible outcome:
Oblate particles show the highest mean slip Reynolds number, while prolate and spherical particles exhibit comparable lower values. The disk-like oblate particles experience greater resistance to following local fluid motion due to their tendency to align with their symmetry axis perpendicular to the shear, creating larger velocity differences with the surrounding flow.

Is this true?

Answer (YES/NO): NO